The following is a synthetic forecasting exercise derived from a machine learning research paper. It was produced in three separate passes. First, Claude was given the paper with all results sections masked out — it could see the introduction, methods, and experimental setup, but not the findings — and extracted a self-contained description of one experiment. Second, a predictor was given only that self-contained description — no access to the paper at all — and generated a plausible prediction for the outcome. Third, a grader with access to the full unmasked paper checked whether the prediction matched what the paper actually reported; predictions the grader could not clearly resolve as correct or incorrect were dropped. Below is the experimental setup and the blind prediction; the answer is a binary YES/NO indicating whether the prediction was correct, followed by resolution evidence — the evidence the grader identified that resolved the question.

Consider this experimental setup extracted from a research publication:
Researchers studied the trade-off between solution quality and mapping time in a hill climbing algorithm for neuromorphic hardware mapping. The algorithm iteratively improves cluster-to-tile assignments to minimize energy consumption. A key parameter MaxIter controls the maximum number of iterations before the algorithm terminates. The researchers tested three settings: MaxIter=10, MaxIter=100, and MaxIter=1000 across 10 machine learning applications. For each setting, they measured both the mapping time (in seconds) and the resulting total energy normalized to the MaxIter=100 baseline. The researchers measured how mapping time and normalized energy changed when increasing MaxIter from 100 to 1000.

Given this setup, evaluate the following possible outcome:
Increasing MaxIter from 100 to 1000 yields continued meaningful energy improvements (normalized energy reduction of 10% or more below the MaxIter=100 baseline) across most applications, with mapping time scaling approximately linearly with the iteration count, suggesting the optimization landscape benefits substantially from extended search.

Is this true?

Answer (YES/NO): NO